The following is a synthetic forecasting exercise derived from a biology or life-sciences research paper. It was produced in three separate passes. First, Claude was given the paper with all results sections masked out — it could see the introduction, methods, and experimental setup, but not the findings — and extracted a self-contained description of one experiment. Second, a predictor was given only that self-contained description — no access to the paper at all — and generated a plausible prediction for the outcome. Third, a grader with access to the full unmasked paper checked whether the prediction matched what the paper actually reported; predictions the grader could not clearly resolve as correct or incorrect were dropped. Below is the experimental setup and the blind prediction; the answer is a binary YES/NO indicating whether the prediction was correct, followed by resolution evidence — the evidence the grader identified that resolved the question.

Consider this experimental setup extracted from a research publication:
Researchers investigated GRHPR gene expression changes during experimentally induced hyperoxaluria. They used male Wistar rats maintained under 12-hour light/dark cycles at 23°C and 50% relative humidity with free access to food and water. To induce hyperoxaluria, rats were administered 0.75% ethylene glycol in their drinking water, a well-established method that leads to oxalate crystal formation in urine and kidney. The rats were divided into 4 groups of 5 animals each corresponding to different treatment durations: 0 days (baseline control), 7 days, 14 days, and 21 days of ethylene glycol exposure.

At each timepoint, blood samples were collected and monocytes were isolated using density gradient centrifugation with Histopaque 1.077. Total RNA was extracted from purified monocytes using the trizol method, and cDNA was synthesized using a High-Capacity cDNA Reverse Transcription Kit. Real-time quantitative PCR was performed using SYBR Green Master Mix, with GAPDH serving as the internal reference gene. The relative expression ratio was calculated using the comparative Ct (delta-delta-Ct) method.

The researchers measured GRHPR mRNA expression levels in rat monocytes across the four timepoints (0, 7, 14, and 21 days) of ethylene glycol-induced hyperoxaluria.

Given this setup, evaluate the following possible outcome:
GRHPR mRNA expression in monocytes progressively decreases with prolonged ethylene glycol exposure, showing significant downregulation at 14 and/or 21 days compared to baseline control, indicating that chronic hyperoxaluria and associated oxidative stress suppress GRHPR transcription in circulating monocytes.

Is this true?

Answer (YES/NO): NO